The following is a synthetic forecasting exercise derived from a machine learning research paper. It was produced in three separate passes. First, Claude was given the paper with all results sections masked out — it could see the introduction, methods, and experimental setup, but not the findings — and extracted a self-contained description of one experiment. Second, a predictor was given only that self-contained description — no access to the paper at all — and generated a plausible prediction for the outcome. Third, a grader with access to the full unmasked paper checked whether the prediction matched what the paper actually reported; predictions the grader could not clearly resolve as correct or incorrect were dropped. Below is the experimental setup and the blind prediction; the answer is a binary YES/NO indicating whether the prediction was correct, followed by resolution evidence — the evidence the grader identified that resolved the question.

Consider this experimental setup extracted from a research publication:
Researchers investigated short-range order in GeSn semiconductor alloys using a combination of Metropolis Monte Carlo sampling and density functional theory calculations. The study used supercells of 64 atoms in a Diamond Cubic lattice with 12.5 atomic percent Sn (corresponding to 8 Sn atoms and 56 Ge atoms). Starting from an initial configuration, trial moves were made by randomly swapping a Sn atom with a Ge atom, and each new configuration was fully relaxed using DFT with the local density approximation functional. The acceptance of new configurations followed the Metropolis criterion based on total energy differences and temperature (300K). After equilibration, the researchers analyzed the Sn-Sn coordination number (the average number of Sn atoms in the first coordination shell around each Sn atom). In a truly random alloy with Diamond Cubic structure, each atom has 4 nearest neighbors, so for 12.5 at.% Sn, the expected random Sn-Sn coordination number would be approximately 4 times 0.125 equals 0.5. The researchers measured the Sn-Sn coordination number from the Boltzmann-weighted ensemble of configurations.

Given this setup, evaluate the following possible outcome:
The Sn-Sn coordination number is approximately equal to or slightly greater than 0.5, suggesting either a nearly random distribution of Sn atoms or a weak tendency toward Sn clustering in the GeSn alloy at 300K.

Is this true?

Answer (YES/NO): NO